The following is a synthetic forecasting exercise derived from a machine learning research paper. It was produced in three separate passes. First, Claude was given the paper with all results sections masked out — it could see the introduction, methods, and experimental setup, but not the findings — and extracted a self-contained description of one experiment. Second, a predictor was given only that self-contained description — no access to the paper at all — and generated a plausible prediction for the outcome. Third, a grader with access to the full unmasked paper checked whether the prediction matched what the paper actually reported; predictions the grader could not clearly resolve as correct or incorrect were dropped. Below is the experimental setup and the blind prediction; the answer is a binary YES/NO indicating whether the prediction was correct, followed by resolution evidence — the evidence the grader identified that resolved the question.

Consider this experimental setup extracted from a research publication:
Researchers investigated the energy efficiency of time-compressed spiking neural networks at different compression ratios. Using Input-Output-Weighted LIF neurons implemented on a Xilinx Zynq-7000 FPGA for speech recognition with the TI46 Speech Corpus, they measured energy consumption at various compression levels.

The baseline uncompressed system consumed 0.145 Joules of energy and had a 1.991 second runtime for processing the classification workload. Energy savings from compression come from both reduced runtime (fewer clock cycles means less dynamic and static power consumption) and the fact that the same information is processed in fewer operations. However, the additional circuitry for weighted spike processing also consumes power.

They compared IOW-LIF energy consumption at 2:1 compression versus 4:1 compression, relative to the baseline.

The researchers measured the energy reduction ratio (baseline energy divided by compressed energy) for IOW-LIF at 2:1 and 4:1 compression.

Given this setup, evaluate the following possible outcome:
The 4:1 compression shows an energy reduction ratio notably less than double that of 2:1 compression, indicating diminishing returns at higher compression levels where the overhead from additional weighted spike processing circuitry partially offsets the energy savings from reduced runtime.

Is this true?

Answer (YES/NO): YES